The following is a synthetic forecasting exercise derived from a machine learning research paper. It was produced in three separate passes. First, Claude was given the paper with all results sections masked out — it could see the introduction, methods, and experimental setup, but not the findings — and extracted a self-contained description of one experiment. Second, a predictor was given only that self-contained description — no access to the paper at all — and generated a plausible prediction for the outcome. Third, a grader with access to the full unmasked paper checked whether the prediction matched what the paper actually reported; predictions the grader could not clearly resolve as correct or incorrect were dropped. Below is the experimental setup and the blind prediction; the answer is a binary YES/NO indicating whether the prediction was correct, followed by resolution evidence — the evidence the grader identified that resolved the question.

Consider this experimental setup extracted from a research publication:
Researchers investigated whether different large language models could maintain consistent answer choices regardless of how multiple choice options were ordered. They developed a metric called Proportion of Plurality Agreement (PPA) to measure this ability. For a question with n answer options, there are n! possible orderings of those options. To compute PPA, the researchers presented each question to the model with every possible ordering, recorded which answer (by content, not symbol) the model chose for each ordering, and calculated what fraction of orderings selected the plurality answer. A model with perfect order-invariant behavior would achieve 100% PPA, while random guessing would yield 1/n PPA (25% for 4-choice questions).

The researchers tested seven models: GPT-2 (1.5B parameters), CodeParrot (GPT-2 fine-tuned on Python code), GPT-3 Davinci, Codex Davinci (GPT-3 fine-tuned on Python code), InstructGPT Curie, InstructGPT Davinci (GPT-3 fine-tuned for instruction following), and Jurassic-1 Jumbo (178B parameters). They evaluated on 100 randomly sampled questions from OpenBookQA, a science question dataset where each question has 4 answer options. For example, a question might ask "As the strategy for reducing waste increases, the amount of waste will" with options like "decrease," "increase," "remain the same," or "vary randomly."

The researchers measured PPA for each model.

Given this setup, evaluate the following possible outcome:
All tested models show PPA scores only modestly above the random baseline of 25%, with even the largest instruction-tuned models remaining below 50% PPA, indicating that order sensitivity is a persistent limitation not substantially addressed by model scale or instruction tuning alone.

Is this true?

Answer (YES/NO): NO